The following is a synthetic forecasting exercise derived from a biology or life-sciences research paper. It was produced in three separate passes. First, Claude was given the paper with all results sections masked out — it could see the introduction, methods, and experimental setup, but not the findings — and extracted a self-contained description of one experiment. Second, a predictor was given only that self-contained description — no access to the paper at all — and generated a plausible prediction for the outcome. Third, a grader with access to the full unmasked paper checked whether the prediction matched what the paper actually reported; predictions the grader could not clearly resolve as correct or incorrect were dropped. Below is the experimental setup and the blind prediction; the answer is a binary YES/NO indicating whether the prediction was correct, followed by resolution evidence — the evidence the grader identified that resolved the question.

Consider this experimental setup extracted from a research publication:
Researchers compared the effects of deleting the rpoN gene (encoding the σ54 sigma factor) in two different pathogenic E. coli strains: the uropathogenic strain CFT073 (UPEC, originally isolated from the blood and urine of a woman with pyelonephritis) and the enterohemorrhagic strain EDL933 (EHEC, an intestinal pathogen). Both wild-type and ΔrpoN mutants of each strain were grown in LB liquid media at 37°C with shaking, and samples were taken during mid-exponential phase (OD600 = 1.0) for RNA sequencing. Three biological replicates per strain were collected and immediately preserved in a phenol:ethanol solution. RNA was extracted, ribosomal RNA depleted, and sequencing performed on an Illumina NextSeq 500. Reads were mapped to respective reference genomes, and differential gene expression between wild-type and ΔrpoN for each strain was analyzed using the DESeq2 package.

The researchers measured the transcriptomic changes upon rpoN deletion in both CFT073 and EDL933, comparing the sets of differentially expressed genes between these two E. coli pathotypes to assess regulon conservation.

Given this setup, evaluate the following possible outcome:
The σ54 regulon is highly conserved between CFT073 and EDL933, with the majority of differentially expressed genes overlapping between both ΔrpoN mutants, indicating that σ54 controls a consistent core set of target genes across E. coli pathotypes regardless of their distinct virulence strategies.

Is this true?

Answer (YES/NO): NO